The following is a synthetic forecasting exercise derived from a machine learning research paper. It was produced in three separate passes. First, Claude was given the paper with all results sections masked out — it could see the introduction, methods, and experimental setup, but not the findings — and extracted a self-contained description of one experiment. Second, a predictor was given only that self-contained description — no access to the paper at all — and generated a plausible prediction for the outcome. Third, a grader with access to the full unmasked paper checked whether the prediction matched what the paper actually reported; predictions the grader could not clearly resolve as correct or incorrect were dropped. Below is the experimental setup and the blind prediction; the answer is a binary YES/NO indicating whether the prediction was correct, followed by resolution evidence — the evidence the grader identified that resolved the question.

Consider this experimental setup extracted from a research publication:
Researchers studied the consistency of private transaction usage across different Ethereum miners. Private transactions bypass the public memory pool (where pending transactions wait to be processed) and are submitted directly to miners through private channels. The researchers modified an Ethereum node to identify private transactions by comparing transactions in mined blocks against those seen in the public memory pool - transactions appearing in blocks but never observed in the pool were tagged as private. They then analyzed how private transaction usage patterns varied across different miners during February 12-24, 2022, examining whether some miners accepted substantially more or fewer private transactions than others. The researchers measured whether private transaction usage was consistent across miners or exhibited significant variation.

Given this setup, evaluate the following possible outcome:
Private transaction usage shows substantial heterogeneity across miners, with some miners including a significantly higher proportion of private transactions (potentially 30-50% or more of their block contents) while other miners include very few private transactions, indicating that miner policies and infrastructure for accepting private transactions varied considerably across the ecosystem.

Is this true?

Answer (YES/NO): NO